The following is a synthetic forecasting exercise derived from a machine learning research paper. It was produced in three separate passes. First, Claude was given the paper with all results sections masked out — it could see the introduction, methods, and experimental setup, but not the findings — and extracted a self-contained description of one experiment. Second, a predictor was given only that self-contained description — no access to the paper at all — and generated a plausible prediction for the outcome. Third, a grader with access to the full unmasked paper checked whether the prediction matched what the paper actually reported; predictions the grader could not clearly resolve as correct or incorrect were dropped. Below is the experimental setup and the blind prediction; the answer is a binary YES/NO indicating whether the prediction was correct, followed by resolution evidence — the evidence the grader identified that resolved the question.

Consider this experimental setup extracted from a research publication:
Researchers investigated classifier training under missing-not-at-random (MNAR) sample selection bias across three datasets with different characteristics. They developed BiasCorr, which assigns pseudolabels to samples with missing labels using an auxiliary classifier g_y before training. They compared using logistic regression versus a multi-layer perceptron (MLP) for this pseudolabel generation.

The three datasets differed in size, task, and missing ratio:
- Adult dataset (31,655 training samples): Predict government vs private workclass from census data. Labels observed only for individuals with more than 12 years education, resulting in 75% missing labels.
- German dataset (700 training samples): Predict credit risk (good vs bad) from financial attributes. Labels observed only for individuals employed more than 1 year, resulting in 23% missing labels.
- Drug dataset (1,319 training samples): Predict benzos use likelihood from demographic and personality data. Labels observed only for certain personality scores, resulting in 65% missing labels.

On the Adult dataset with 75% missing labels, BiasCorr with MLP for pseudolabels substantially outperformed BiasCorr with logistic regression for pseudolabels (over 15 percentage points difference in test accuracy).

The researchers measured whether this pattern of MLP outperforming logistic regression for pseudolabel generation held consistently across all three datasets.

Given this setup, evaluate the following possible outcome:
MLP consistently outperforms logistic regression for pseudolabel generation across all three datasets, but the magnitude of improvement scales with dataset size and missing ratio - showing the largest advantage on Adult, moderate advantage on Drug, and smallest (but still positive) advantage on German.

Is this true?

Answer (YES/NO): NO